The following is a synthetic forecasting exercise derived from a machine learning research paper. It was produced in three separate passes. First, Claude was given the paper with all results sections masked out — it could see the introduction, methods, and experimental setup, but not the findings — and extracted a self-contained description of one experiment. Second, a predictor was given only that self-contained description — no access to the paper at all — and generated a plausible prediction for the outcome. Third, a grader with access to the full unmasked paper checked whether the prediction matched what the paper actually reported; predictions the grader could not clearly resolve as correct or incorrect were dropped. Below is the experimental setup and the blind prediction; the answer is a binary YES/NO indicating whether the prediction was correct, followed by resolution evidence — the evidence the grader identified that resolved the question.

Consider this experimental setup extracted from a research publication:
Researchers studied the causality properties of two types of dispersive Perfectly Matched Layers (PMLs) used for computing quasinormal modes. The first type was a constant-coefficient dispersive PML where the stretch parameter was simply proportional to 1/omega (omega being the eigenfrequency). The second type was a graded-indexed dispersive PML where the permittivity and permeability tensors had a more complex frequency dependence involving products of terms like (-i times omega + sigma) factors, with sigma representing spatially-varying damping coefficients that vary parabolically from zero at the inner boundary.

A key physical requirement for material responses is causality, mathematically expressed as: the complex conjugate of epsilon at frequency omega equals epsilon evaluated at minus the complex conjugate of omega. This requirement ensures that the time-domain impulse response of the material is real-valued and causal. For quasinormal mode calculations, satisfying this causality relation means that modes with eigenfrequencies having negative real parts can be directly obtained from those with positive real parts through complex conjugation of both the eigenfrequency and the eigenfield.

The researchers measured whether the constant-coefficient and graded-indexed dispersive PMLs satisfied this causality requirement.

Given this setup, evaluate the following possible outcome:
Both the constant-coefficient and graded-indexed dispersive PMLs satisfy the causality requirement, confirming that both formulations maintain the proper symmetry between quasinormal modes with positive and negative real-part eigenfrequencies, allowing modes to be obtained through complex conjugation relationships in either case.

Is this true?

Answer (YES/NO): NO